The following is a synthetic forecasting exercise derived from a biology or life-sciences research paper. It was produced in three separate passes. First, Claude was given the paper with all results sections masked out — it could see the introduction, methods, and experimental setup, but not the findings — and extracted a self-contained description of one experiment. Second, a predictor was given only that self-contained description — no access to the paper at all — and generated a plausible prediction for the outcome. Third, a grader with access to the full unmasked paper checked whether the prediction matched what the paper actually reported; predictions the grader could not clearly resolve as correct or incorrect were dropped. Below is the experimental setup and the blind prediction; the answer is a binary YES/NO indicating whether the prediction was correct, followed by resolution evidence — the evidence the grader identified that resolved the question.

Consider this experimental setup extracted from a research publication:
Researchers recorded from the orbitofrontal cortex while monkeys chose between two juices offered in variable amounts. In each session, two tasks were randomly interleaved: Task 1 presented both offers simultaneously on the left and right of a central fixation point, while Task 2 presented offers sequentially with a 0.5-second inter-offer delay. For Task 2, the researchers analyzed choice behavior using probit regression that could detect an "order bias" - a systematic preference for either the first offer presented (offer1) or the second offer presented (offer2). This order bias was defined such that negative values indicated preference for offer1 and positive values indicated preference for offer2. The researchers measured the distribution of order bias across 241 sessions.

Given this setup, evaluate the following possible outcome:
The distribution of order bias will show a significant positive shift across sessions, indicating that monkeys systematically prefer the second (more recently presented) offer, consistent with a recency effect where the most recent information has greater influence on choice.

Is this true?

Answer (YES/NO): YES